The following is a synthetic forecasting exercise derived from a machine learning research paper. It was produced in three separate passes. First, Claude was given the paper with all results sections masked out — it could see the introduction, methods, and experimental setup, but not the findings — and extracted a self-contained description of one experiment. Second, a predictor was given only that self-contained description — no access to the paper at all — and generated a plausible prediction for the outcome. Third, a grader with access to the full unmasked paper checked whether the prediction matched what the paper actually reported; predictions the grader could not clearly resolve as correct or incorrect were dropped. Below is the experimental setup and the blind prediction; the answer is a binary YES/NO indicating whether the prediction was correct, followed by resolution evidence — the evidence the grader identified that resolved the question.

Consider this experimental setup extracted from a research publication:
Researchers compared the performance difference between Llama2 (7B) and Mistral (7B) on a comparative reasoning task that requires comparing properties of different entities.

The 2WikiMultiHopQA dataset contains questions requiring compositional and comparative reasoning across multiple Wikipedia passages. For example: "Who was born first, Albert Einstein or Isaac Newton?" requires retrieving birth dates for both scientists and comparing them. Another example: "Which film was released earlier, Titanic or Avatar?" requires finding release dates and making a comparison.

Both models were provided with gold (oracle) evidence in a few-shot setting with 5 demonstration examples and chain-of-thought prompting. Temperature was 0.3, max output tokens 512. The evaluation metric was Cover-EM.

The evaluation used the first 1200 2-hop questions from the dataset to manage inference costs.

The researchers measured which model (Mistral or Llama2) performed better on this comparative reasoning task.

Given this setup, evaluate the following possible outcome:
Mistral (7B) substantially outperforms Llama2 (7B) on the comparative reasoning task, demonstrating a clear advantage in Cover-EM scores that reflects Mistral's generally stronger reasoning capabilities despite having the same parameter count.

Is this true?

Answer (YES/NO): NO